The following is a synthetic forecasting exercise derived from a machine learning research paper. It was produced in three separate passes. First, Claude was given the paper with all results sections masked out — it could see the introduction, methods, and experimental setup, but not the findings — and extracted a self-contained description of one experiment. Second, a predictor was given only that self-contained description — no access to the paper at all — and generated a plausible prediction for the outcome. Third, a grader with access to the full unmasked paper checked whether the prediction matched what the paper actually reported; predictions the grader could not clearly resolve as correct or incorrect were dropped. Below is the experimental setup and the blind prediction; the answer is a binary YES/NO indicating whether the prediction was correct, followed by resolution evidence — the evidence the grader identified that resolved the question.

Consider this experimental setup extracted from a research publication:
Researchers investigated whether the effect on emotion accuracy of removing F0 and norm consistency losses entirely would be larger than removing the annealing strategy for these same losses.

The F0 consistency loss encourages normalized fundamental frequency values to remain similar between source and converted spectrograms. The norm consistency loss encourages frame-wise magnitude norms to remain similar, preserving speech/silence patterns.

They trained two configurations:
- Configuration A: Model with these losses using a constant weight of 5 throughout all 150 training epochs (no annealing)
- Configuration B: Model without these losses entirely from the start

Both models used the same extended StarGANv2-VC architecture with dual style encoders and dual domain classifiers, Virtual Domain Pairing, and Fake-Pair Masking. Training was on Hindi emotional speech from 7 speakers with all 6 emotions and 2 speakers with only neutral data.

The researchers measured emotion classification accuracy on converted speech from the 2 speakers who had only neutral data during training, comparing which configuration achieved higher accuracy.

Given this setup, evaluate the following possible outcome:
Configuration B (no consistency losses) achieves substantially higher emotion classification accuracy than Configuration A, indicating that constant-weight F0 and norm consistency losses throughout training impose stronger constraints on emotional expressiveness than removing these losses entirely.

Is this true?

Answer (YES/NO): NO